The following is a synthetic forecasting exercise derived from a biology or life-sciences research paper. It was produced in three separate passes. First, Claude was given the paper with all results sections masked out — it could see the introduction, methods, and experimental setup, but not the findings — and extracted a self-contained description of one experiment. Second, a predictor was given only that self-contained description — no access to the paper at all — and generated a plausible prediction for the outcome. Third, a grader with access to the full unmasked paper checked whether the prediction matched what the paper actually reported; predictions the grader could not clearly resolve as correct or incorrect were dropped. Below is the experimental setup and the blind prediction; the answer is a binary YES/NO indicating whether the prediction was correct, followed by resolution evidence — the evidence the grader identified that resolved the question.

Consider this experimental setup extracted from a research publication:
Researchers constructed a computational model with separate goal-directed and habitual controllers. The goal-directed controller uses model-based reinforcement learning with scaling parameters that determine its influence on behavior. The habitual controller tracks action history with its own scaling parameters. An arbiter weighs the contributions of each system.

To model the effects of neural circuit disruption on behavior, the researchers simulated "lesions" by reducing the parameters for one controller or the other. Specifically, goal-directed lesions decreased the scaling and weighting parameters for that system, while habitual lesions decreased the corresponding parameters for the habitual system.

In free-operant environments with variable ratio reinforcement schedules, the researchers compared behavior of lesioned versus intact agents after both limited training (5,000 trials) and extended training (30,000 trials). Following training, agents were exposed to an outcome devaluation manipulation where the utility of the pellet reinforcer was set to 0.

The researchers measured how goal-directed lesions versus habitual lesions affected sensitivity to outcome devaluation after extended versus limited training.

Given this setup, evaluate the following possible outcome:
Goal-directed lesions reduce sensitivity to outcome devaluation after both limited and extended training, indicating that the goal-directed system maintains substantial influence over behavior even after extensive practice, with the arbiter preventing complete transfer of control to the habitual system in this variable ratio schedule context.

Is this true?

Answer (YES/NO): NO